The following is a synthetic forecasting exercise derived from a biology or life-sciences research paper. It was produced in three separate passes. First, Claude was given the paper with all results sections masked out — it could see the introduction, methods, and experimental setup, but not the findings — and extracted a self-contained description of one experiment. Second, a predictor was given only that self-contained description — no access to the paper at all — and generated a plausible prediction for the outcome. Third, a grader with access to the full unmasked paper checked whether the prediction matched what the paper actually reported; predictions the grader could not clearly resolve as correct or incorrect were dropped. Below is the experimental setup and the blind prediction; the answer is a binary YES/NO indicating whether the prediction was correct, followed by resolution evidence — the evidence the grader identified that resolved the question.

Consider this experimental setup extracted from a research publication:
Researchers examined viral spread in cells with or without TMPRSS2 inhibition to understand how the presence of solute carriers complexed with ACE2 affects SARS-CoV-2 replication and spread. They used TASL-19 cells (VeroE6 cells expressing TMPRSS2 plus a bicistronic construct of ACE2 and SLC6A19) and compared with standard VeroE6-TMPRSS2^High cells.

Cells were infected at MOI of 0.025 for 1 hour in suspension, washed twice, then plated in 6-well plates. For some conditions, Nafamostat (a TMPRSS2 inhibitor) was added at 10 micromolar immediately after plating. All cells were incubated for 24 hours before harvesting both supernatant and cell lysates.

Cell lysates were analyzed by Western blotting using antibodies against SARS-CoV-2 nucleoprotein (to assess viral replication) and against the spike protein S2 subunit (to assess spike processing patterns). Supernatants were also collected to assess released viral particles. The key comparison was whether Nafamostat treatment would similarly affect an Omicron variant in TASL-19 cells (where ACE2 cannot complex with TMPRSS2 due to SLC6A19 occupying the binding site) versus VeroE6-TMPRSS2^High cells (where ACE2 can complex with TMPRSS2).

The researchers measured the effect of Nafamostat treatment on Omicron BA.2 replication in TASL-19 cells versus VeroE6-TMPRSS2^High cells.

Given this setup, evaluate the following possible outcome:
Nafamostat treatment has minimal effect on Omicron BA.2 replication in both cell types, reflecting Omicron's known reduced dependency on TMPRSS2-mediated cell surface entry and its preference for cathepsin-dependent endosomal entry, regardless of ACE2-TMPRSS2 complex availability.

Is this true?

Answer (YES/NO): NO